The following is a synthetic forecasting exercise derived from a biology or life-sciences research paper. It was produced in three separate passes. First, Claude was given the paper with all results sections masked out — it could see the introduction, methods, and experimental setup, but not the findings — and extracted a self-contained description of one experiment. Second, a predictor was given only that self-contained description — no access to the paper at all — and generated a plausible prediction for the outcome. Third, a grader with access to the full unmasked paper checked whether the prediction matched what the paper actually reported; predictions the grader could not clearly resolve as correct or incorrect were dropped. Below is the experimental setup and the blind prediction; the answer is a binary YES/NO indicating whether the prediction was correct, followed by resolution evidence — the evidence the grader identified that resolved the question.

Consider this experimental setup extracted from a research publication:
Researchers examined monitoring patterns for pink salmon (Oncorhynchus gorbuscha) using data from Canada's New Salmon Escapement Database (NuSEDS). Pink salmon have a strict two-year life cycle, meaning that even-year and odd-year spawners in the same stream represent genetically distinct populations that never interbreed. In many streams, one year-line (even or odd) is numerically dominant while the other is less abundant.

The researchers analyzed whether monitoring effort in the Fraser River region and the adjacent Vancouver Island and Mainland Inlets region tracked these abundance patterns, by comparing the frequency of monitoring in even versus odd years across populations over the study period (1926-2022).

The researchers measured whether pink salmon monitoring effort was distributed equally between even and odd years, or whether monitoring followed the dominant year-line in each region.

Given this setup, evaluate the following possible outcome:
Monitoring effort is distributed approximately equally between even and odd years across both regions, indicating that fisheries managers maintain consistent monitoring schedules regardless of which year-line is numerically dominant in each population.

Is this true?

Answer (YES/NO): NO